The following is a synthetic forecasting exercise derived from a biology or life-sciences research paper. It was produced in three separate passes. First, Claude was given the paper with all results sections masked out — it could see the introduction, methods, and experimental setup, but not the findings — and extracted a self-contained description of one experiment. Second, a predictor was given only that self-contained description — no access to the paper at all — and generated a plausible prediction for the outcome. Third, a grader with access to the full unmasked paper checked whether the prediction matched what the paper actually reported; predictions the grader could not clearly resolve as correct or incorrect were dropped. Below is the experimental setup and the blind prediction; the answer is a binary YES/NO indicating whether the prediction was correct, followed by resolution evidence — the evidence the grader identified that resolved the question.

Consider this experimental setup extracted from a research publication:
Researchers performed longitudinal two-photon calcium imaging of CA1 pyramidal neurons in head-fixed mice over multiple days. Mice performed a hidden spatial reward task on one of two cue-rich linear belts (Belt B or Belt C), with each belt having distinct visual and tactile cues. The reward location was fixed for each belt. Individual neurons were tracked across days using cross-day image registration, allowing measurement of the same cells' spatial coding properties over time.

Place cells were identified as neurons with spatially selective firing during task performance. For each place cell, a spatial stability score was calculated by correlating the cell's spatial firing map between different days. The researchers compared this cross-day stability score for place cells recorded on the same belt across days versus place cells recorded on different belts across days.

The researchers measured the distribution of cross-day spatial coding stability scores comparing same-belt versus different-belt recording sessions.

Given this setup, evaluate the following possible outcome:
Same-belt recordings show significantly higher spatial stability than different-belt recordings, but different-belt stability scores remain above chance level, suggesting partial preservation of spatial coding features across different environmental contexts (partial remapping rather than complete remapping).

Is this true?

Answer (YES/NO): NO